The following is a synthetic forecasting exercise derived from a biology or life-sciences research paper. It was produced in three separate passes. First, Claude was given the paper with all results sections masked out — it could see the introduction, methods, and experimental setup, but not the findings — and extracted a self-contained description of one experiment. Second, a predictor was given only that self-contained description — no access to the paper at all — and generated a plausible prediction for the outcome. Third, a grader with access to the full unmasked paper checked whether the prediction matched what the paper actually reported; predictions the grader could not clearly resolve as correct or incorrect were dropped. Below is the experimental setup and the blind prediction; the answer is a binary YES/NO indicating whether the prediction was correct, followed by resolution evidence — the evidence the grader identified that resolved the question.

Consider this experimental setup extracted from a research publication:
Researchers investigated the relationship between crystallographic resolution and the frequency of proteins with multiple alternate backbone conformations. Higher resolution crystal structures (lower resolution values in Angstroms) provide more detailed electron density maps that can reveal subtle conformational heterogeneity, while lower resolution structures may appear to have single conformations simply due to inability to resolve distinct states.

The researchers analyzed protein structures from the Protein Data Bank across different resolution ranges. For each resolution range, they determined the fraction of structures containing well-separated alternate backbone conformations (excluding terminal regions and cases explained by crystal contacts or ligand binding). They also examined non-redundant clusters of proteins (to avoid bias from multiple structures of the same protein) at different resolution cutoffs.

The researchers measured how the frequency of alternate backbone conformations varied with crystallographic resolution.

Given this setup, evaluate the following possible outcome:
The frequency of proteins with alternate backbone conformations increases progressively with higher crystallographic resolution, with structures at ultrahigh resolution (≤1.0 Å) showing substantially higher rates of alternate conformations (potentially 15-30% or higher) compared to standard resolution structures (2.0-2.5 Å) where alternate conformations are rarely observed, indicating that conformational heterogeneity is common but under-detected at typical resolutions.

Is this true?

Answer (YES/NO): NO